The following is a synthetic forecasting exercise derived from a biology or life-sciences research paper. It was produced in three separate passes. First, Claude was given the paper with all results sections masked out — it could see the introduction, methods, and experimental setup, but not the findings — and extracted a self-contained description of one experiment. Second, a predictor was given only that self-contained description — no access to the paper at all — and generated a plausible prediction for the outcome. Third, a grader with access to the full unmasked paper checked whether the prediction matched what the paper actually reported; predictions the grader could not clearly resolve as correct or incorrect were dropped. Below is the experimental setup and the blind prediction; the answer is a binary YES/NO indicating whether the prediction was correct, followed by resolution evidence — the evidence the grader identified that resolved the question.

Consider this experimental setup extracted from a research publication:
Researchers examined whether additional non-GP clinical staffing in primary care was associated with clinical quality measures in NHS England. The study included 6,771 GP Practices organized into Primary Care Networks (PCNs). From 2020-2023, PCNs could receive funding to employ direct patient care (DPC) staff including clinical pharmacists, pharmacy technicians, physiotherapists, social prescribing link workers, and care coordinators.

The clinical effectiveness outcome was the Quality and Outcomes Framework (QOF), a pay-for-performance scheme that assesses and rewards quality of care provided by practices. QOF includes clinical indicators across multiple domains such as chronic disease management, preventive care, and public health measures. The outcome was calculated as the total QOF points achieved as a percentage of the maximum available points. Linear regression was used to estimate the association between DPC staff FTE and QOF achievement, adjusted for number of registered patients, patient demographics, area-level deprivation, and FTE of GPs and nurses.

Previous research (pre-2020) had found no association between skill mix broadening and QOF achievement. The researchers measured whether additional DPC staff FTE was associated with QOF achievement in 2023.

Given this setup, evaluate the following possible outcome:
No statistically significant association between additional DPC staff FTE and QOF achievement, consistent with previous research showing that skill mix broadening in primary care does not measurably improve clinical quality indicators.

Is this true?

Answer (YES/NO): YES